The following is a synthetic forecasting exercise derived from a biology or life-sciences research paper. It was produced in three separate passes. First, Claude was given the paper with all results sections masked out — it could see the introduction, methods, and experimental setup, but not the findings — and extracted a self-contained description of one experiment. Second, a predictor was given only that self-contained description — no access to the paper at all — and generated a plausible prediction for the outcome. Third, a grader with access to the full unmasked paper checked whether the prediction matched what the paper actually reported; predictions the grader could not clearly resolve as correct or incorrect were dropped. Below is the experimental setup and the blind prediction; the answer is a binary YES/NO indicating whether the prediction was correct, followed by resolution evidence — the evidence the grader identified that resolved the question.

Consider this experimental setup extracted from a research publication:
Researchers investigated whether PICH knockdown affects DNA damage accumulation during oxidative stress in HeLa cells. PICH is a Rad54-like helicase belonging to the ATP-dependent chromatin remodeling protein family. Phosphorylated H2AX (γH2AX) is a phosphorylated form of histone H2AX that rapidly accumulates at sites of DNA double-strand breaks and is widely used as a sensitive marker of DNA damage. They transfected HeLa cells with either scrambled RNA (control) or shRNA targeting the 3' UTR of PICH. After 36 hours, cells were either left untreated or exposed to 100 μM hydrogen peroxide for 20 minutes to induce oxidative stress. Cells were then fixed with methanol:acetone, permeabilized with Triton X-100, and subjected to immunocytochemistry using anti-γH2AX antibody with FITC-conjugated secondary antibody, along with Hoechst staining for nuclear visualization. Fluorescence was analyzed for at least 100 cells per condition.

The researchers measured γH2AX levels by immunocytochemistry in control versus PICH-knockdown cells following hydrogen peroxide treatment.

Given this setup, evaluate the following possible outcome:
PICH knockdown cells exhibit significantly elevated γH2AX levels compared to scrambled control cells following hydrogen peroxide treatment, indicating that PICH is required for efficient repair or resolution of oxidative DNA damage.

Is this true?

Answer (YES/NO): YES